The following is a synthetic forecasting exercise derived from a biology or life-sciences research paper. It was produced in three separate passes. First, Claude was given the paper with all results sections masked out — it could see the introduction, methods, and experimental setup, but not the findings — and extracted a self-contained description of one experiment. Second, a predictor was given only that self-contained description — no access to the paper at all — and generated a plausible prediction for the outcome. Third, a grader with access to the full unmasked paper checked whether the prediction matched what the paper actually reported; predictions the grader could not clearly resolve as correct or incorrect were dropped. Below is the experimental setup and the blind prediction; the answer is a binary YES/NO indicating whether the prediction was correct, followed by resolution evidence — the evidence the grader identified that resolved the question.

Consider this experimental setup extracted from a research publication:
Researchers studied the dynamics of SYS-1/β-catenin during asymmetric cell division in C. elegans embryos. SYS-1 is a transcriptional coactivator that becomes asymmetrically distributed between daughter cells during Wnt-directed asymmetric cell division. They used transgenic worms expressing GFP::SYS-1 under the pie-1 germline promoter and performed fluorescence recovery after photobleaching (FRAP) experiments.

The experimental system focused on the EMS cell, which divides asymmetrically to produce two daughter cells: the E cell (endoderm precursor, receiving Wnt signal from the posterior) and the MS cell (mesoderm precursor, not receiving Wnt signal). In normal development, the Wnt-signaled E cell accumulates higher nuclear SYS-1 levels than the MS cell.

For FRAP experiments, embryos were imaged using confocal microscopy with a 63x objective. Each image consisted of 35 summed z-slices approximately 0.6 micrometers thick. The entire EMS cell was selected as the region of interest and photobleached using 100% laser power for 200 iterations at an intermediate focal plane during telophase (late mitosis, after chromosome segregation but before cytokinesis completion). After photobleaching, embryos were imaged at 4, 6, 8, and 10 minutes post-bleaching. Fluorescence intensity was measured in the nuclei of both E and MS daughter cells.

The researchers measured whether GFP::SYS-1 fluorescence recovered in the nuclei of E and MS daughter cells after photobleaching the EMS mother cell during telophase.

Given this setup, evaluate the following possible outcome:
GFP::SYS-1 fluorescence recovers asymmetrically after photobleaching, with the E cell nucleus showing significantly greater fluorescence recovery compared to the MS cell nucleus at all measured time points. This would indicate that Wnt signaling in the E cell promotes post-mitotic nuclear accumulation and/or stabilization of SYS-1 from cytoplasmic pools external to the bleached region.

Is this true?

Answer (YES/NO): YES